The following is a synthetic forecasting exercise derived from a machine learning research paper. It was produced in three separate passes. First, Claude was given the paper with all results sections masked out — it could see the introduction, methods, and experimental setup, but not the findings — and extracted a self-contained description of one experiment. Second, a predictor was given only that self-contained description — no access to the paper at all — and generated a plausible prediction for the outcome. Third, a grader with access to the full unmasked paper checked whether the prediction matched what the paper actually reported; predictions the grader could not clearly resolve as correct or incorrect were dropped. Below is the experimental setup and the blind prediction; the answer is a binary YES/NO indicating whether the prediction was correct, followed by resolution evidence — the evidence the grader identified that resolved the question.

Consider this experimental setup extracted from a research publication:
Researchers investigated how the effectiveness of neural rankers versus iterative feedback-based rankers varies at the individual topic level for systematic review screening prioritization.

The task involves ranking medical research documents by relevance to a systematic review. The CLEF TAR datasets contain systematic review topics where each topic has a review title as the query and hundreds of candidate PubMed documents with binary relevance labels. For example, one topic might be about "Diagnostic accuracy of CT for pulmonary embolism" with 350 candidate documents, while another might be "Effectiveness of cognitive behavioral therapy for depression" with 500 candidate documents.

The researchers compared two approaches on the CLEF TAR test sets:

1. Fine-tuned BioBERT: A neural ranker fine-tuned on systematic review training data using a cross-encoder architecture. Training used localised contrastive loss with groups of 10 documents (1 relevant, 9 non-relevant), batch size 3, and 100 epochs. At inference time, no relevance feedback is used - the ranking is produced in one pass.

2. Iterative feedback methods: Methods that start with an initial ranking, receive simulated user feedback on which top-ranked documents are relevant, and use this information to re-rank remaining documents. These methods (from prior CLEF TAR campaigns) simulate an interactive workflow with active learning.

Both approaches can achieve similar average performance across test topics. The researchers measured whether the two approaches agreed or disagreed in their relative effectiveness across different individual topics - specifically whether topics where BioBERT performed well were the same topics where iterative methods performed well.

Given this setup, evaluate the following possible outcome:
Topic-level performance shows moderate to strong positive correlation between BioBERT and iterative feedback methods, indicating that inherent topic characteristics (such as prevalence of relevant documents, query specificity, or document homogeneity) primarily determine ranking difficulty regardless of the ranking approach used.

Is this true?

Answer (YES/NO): NO